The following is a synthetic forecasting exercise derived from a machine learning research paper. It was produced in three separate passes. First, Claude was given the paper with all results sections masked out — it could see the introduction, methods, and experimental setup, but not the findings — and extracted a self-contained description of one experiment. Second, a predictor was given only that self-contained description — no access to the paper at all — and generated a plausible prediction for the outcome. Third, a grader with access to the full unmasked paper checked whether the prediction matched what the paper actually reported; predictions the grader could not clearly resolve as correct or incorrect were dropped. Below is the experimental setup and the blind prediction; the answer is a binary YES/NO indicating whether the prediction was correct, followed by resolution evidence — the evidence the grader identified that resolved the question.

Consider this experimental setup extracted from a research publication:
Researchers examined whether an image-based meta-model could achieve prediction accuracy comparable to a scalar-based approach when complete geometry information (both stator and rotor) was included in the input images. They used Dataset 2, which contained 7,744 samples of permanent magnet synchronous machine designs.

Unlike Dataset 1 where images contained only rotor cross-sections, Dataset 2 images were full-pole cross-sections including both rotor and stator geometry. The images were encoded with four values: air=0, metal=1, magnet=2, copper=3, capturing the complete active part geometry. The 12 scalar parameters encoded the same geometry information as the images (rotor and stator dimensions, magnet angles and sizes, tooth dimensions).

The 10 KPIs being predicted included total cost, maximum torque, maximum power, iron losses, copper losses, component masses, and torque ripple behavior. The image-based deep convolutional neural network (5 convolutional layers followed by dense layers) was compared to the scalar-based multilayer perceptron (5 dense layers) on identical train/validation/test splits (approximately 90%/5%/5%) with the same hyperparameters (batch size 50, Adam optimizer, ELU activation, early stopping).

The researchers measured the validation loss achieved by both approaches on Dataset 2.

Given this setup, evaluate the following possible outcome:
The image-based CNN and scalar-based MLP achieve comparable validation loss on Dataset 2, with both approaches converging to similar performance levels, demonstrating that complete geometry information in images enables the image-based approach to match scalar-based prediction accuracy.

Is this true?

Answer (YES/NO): YES